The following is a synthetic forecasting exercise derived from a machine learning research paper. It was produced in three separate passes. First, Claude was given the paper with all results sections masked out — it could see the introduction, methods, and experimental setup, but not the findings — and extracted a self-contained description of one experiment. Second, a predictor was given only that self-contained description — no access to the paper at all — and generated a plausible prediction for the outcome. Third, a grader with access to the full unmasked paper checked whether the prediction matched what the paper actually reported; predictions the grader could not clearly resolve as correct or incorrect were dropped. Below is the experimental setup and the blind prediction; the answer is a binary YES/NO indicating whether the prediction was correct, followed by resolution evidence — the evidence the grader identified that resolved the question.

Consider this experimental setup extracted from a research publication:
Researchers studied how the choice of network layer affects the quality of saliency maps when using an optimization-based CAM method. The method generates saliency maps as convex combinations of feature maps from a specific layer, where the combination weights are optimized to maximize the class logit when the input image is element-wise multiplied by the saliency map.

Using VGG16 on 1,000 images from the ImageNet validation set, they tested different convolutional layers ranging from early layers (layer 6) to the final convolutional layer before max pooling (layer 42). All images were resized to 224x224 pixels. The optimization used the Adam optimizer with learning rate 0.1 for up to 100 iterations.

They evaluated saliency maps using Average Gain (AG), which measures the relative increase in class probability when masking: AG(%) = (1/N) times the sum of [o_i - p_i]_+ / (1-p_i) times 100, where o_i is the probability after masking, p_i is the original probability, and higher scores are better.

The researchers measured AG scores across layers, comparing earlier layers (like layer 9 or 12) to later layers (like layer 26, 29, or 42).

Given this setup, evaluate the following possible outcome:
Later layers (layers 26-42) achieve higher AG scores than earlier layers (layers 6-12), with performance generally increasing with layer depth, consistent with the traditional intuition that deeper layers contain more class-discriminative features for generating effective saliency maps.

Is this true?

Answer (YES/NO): NO